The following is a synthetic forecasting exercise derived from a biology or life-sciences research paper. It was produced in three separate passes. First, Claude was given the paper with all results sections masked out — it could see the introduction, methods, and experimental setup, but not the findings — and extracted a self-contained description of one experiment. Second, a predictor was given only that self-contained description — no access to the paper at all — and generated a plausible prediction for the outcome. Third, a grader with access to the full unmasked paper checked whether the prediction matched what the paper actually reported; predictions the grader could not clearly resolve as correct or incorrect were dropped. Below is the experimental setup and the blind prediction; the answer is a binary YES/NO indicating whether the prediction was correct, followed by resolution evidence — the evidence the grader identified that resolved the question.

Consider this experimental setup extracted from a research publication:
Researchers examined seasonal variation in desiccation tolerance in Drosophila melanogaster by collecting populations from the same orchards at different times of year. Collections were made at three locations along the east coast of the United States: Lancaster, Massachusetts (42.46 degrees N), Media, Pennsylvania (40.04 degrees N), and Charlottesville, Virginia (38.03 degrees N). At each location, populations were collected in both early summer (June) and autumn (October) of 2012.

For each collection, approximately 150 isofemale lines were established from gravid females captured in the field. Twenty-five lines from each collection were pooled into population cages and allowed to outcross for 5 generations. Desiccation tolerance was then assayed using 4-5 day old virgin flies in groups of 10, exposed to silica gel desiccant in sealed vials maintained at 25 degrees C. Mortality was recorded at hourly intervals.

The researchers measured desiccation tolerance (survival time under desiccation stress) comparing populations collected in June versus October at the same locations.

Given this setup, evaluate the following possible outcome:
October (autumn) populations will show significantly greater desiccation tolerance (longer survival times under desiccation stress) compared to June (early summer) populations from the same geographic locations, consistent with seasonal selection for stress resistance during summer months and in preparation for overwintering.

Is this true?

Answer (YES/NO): NO